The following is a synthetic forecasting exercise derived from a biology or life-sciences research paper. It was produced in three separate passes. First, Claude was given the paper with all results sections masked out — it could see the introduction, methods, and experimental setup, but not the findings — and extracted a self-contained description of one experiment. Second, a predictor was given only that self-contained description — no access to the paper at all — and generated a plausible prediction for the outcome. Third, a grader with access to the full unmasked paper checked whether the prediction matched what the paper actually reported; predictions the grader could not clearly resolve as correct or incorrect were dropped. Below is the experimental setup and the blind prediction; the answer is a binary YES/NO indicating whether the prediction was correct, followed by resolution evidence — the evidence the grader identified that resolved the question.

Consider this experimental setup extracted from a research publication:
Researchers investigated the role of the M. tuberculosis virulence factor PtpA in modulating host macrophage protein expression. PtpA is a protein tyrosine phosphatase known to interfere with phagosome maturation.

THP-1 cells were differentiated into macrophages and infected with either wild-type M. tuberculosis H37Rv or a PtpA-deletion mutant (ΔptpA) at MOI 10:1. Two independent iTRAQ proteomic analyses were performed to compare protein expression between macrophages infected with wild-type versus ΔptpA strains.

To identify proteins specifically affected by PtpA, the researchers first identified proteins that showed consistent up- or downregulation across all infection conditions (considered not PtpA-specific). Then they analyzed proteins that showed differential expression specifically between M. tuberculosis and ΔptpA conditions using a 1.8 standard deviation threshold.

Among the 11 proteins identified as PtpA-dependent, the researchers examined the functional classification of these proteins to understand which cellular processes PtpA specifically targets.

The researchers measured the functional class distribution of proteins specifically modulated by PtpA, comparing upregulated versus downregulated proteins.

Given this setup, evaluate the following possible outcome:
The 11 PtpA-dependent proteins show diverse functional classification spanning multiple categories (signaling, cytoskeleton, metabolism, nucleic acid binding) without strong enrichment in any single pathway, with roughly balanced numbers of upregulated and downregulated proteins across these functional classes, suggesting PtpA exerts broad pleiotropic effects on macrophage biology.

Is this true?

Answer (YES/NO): NO